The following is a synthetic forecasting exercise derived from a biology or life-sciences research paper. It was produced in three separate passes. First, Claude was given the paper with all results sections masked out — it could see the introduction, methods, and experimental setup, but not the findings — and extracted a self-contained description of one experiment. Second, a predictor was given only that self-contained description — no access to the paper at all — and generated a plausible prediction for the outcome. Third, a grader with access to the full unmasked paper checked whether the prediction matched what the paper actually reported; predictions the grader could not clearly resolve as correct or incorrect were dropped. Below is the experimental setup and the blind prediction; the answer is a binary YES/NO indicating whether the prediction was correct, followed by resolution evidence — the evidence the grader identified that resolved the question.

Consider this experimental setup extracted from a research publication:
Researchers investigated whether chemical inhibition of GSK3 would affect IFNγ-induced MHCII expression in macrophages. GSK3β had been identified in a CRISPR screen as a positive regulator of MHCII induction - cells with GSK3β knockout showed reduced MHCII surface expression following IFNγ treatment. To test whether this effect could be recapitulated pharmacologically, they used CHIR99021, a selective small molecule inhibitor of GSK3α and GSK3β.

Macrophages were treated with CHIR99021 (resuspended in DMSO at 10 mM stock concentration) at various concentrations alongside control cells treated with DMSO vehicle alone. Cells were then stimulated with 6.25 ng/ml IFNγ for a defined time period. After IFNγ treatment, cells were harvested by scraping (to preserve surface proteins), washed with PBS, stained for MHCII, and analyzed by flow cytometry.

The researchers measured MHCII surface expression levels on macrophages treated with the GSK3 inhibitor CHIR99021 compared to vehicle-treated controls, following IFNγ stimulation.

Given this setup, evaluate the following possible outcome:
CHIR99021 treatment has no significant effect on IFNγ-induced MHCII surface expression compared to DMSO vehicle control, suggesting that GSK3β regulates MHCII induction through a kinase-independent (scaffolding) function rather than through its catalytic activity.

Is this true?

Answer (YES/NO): NO